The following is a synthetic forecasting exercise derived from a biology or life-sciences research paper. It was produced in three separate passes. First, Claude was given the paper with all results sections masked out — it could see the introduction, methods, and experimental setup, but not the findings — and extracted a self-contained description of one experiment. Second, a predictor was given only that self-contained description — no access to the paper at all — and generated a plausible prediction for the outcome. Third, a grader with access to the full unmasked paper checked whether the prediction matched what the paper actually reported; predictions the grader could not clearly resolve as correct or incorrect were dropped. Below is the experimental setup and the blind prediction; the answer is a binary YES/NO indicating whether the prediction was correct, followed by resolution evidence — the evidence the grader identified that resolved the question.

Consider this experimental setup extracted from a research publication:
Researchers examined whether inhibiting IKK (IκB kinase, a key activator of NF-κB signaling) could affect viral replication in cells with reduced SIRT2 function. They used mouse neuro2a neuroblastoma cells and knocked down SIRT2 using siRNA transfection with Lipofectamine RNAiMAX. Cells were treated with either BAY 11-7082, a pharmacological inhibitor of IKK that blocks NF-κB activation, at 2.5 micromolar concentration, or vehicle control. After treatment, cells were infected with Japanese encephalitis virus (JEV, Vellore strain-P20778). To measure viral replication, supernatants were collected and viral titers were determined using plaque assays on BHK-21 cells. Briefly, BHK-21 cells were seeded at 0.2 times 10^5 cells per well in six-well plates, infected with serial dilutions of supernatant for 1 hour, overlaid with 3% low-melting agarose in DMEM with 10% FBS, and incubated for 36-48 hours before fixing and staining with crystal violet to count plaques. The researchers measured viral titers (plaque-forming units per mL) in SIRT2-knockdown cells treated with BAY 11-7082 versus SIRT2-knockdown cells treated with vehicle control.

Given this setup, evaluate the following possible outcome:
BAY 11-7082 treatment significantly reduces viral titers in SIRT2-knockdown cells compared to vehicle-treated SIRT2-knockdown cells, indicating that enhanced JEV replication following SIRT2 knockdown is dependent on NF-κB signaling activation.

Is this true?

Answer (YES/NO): YES